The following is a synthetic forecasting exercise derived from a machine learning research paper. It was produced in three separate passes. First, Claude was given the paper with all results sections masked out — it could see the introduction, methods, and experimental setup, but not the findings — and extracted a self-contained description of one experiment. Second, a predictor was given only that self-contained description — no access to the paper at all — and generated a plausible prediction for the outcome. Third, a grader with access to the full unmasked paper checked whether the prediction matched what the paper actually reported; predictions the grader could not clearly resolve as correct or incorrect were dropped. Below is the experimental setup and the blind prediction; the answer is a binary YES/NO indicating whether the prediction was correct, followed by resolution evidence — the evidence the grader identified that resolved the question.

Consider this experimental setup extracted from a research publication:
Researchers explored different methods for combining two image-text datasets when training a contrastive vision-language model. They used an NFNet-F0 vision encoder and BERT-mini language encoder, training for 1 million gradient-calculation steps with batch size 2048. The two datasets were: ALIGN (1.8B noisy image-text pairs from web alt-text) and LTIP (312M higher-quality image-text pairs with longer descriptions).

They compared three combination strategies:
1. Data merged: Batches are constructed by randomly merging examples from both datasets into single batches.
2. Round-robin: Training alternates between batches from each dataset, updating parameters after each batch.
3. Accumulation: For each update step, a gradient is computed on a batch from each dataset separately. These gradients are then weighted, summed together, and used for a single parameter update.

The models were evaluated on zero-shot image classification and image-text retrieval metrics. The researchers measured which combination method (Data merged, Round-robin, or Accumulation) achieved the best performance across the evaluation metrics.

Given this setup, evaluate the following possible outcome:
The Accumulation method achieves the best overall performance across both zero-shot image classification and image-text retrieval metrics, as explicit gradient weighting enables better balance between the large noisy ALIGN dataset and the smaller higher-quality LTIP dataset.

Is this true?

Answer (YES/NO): YES